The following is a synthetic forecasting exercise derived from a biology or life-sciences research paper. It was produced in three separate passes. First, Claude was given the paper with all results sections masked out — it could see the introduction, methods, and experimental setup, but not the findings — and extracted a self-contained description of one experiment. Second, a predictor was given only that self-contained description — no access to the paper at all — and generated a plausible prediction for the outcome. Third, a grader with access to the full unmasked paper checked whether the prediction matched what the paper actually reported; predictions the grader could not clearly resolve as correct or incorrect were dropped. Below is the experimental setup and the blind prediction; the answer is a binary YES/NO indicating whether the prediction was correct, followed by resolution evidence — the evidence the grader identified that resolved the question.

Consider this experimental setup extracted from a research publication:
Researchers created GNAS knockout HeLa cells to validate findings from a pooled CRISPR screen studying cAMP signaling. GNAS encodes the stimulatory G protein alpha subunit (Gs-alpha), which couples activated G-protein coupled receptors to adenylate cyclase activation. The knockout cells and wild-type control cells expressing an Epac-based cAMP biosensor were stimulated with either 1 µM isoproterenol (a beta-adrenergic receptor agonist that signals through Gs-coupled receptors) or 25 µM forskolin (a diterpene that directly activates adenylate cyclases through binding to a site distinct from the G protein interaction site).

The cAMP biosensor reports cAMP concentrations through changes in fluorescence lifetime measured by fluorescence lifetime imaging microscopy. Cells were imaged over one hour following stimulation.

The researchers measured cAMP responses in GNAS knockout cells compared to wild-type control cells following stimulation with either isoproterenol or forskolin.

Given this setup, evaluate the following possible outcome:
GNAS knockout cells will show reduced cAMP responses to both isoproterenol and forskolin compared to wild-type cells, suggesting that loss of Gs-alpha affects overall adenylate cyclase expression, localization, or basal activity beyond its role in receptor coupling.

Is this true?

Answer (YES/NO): NO